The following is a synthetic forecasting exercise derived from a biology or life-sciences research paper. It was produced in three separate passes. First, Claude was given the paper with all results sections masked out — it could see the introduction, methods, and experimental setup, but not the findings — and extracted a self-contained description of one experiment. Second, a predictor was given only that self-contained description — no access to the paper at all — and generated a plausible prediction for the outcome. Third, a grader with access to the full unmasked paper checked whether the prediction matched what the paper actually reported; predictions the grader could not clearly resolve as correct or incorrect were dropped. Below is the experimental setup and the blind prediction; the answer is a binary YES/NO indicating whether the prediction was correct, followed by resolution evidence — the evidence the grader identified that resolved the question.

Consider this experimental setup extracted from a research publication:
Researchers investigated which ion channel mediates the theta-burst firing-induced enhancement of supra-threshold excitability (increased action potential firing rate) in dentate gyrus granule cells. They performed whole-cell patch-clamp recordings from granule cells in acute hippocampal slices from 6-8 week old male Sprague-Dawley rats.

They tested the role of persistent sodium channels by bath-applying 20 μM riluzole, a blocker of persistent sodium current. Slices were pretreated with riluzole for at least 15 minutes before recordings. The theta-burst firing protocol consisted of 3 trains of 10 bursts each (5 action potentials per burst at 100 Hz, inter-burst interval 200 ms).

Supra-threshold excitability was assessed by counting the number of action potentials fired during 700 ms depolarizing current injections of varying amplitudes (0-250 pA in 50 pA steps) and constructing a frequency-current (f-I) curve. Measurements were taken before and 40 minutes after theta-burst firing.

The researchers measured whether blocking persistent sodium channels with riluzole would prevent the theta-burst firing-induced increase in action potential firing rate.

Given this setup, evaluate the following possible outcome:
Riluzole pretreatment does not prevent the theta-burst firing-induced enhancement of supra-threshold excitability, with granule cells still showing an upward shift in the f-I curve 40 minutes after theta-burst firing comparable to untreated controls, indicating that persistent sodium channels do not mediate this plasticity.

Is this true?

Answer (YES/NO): NO